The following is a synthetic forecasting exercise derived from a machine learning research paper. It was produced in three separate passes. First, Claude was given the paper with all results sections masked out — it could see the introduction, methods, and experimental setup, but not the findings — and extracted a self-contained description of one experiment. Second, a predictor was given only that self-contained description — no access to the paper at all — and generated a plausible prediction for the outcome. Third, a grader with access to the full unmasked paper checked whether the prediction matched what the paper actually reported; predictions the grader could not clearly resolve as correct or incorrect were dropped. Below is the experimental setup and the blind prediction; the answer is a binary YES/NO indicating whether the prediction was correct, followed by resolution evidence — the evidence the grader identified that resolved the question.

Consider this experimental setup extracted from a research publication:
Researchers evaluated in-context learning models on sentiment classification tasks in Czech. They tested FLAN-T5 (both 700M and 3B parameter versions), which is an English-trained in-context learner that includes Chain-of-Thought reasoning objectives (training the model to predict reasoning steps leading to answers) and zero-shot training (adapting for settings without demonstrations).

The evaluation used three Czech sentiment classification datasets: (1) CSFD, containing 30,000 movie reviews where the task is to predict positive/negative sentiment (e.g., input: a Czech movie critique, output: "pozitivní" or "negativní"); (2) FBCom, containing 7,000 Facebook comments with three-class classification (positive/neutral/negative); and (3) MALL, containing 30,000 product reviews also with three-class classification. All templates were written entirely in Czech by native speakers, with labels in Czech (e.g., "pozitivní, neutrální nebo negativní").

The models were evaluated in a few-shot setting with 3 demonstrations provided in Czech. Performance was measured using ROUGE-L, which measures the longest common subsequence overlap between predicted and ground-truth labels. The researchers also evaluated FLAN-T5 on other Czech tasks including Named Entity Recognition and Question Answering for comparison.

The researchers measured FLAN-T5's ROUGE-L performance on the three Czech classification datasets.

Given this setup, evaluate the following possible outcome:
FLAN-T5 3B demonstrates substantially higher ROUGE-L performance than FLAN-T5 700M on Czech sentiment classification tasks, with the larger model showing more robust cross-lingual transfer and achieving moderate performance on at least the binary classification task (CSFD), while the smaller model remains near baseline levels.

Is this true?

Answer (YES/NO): NO